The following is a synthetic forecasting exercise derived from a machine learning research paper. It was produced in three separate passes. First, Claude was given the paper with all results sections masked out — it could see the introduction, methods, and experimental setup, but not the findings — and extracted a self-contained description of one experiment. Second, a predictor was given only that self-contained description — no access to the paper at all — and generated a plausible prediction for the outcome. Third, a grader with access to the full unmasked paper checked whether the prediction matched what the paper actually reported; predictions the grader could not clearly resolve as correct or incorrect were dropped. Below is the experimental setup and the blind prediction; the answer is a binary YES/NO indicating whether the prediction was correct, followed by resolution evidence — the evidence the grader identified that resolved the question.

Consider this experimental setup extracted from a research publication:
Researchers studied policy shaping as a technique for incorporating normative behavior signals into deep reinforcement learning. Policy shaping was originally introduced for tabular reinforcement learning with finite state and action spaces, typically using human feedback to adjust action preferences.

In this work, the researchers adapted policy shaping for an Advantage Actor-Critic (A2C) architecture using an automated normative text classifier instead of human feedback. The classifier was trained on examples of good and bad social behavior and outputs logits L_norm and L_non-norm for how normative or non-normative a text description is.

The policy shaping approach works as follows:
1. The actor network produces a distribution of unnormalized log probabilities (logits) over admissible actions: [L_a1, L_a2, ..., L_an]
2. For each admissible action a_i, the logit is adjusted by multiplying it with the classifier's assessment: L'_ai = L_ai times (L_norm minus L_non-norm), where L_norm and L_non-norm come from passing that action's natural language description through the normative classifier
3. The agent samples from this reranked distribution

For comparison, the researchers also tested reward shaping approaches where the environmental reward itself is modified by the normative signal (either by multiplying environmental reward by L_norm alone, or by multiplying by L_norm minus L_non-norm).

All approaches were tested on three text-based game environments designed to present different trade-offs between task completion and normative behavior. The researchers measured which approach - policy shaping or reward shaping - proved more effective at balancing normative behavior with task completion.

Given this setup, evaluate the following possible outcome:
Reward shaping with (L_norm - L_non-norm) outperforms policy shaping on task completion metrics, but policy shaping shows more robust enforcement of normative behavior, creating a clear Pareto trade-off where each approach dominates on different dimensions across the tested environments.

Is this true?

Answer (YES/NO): NO